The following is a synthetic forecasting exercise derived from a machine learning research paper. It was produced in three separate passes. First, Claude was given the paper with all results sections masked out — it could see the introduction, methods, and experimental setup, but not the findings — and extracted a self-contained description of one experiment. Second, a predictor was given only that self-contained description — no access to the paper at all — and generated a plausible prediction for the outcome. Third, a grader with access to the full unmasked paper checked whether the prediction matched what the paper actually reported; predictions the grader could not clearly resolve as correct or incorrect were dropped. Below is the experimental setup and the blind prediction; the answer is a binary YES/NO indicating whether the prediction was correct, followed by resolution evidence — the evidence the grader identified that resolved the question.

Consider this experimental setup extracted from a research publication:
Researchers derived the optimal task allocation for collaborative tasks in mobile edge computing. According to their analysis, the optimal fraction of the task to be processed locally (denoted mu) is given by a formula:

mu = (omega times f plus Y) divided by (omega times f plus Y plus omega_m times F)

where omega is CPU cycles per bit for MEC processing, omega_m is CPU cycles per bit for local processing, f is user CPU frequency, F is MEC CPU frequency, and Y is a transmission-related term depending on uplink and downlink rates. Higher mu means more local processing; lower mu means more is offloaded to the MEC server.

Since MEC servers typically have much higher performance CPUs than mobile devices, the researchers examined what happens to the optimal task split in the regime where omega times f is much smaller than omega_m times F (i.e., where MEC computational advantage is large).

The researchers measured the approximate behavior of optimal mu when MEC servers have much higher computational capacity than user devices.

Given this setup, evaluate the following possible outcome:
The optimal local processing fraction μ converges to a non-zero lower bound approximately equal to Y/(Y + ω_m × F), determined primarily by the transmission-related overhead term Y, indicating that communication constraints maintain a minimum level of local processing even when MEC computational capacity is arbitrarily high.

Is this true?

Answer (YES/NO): YES